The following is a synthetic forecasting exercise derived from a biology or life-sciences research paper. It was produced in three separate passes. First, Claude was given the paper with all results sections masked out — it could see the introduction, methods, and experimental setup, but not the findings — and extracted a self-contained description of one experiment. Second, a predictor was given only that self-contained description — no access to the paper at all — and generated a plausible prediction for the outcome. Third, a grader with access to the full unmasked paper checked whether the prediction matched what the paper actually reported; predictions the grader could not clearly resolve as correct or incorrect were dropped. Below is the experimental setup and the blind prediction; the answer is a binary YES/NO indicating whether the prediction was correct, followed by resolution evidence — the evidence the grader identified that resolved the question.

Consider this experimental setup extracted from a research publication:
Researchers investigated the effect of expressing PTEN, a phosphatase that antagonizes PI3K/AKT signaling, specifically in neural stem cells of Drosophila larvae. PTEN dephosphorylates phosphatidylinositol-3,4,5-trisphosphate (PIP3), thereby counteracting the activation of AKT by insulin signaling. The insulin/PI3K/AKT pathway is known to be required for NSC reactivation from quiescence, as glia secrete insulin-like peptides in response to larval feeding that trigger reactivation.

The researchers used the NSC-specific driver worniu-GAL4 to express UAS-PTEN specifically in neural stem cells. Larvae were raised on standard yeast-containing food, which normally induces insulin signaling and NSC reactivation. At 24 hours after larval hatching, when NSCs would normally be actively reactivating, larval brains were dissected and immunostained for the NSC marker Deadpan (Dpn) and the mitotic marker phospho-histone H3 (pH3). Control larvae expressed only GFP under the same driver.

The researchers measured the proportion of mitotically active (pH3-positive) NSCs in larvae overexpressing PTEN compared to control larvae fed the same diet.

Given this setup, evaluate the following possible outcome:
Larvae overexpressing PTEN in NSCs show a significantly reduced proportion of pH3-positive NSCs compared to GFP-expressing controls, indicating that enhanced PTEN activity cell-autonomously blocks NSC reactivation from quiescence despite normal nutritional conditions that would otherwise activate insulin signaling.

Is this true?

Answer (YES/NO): NO